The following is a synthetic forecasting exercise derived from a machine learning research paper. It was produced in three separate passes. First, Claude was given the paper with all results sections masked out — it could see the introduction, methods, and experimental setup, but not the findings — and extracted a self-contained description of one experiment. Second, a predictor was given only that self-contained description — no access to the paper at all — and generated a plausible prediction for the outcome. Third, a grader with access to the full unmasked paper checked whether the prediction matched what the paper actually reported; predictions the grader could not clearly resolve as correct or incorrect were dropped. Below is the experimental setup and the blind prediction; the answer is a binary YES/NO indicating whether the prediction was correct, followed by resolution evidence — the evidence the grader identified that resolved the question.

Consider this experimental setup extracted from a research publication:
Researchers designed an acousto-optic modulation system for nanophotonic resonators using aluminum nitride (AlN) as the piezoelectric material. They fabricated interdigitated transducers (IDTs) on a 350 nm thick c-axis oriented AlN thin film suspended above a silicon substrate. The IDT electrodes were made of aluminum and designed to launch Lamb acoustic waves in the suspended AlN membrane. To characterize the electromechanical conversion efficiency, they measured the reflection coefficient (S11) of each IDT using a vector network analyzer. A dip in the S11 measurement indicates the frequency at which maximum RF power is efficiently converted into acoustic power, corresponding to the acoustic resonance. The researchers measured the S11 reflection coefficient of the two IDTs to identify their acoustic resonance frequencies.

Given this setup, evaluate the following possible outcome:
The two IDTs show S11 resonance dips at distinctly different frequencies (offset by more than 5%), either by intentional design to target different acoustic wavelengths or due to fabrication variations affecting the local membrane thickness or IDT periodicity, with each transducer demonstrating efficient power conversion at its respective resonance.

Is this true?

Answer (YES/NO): NO